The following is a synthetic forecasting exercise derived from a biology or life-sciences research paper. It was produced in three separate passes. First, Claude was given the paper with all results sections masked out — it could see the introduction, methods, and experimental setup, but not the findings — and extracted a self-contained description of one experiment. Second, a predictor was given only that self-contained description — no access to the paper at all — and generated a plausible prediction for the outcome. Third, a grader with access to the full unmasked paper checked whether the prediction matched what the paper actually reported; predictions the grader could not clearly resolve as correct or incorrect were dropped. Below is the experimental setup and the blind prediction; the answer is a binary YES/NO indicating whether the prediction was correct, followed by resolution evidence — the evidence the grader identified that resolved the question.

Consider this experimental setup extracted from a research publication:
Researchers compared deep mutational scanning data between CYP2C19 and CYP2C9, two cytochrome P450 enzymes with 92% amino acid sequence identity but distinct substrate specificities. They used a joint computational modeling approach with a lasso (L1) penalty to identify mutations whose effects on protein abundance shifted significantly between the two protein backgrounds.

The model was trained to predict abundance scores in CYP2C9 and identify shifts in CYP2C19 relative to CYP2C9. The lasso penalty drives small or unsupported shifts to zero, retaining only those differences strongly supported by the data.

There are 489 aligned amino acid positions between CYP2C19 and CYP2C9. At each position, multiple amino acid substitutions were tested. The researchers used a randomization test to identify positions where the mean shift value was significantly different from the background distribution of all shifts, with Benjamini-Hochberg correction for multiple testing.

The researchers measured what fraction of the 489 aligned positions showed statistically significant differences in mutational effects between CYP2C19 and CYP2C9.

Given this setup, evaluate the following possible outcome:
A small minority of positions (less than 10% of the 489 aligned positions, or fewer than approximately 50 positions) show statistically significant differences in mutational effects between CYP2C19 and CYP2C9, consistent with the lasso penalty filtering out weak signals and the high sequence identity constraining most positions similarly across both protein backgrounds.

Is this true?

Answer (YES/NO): NO